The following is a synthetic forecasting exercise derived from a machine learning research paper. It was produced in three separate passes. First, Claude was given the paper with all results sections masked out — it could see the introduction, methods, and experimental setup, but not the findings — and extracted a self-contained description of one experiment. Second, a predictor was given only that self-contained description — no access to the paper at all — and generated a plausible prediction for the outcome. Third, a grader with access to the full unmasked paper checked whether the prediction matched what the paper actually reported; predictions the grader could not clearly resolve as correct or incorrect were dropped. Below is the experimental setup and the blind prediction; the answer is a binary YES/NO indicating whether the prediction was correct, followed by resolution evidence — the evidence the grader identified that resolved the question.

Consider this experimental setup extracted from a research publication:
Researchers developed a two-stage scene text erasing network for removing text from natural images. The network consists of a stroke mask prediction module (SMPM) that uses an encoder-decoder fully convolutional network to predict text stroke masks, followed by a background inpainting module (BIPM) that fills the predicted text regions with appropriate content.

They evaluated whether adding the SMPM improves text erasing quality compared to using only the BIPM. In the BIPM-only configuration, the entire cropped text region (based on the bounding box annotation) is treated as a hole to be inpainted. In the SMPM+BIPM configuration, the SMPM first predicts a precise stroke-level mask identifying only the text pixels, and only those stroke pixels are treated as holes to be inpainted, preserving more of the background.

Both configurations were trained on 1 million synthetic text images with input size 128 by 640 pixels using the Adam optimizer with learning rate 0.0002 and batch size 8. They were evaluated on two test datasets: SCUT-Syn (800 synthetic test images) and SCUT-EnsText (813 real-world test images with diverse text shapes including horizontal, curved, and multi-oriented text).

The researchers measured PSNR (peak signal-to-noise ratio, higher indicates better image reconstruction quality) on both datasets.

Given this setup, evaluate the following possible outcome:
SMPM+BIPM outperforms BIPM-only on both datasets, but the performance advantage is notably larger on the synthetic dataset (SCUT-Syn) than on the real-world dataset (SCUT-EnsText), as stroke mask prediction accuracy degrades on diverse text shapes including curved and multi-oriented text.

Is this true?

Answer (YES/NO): YES